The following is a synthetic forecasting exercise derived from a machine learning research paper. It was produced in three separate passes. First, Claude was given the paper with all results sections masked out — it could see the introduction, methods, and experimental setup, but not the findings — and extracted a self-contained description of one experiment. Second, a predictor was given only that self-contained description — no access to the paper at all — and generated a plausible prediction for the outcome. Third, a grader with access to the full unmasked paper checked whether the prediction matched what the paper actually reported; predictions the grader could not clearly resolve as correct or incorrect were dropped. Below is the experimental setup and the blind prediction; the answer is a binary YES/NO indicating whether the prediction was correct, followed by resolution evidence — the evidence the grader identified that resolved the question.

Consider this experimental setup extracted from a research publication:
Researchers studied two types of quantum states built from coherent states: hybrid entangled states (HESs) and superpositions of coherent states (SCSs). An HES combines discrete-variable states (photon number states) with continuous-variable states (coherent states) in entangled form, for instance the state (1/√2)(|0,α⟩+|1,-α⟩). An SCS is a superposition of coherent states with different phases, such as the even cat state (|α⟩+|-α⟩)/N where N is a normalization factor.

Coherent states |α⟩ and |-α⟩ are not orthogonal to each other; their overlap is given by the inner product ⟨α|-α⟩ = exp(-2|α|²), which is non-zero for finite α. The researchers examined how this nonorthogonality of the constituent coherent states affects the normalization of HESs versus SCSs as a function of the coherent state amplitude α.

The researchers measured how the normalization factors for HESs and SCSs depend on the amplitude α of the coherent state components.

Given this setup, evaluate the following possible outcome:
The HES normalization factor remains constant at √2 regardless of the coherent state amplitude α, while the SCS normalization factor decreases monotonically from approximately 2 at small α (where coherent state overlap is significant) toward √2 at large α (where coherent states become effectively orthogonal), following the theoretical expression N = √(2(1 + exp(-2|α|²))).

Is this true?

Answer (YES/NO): YES